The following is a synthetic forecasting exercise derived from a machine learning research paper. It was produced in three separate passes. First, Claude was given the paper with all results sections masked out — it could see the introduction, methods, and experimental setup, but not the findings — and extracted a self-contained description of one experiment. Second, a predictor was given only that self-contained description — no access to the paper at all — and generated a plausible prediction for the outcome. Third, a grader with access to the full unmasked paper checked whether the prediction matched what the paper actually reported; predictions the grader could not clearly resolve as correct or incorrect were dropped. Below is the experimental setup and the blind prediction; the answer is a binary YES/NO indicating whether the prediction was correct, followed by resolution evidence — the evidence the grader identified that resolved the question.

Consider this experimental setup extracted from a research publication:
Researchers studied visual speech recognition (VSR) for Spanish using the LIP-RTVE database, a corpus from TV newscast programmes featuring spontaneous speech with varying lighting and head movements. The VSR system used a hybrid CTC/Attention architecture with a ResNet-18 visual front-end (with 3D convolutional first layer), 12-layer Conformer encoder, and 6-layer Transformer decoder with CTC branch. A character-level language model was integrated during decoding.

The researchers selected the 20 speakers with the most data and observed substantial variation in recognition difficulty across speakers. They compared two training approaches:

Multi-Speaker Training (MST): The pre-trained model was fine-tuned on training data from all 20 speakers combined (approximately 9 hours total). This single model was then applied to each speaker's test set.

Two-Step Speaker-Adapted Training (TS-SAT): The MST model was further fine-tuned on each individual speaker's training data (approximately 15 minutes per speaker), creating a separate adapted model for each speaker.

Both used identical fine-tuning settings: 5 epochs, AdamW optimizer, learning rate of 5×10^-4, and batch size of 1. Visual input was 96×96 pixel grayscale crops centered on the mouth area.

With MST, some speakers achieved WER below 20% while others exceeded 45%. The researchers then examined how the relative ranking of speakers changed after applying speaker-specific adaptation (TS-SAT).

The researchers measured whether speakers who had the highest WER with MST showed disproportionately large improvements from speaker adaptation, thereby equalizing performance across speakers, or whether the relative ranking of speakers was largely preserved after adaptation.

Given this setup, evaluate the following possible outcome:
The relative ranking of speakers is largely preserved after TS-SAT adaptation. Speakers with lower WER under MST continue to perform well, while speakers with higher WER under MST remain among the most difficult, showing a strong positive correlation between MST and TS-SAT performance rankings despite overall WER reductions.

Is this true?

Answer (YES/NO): YES